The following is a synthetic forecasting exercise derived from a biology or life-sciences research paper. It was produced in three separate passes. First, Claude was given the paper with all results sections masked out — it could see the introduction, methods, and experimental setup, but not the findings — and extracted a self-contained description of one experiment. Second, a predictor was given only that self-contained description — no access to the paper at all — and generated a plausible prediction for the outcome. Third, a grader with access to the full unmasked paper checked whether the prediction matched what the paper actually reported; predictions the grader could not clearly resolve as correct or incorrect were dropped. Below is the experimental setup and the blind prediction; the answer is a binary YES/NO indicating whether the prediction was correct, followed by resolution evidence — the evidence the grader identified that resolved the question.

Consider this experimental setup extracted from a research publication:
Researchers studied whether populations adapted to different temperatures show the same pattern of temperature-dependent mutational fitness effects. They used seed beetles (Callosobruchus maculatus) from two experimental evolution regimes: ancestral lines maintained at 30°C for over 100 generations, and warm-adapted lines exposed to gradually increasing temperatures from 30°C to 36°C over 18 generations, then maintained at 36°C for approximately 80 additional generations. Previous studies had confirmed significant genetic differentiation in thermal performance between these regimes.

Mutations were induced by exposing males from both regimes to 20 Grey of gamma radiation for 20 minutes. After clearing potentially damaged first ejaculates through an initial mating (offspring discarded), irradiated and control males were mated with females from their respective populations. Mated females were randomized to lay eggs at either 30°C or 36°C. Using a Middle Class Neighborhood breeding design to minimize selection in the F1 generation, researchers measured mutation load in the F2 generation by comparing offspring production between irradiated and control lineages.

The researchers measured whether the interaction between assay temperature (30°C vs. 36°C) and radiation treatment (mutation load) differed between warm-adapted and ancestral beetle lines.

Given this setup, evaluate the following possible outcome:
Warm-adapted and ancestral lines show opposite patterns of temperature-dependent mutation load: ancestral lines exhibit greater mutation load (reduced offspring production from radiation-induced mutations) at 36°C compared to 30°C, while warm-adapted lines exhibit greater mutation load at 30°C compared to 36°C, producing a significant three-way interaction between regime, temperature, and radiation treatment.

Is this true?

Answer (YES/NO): NO